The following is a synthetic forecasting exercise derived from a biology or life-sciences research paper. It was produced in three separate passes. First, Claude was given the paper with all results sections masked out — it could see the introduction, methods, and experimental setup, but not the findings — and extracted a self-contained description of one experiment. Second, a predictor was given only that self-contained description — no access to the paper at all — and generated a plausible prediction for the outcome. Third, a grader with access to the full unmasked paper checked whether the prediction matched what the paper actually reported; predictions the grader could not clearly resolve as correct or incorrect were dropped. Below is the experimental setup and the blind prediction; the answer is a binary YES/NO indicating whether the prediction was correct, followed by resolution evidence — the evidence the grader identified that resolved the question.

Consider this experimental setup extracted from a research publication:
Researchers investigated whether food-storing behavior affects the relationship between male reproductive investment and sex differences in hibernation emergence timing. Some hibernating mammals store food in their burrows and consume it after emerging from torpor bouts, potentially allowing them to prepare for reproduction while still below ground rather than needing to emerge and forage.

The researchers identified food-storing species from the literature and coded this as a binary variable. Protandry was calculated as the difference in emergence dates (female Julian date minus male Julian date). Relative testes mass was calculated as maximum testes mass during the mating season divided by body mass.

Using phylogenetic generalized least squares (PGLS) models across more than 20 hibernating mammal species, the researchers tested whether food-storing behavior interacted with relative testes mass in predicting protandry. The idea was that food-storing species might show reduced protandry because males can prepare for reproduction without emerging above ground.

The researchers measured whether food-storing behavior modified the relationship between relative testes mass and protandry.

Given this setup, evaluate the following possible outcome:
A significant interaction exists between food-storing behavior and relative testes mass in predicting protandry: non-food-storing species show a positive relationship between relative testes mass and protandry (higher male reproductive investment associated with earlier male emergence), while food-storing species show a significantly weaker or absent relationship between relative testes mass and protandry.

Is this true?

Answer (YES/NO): NO